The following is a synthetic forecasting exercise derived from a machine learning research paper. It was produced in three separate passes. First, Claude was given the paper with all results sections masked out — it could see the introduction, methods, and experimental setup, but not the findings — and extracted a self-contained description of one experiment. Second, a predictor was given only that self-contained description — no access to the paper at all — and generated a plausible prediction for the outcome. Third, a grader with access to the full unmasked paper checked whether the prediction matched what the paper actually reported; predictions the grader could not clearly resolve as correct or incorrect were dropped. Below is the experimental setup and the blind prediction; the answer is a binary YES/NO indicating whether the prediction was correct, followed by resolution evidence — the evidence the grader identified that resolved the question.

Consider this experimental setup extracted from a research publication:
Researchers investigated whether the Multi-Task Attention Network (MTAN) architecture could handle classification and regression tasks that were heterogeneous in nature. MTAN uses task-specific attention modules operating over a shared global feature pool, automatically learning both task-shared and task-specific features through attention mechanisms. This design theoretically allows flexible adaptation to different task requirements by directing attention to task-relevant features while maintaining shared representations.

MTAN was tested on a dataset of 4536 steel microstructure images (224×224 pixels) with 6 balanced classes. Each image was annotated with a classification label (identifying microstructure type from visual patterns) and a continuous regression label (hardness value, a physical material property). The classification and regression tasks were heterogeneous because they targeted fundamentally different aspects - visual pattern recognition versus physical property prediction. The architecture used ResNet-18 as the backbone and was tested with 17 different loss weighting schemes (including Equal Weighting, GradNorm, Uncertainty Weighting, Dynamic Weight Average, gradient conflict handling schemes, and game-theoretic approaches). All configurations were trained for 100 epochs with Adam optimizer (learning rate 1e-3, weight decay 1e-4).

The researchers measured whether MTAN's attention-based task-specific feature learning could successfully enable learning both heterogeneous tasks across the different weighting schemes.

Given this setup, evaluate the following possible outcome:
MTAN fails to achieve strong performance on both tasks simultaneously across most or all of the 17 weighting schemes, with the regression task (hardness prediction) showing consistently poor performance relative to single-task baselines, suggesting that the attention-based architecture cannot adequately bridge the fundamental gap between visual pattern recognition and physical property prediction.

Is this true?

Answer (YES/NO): YES